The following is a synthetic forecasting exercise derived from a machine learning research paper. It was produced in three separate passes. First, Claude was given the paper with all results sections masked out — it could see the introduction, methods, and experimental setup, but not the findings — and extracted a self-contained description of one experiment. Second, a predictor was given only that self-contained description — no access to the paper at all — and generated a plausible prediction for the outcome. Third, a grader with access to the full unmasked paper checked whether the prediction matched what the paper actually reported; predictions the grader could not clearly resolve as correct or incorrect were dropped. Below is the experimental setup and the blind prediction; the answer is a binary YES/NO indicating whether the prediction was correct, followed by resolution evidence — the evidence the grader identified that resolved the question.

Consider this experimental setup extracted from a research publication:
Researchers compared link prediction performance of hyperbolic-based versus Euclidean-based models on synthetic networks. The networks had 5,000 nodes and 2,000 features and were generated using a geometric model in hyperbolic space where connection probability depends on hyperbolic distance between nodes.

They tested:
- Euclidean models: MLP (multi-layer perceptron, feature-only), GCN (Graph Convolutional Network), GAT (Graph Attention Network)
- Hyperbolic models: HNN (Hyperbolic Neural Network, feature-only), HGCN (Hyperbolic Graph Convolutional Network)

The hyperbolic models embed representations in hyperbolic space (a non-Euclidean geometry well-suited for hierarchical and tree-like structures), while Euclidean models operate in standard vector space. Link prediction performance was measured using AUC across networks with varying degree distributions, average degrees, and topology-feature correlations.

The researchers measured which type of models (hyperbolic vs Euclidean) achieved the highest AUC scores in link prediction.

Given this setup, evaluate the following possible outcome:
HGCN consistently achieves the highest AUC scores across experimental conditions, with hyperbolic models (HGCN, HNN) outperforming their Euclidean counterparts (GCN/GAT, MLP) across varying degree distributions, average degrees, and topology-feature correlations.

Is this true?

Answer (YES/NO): NO